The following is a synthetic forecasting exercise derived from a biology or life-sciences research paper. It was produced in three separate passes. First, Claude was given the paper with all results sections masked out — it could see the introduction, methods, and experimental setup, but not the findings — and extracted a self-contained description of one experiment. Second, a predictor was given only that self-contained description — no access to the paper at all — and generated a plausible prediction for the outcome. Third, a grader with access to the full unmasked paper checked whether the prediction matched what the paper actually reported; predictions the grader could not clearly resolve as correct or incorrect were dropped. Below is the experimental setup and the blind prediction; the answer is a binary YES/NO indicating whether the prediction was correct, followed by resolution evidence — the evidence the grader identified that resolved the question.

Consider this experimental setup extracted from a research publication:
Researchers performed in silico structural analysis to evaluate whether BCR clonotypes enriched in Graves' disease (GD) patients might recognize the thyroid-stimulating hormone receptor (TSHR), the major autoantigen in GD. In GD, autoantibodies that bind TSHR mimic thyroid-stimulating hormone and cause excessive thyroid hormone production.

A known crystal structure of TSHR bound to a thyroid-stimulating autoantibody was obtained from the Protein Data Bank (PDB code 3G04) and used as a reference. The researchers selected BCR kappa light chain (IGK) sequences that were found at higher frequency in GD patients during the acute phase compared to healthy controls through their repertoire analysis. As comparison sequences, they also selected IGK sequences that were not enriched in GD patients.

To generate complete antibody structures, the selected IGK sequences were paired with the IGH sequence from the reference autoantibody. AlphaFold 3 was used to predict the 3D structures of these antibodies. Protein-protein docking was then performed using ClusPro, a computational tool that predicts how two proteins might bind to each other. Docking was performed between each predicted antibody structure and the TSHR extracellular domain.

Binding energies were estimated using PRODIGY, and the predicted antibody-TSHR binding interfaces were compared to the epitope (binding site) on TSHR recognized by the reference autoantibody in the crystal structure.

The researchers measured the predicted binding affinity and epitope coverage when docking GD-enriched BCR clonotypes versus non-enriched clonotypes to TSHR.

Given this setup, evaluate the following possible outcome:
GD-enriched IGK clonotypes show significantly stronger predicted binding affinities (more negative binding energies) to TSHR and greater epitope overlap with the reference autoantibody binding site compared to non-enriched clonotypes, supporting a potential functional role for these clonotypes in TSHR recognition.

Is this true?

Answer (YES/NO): NO